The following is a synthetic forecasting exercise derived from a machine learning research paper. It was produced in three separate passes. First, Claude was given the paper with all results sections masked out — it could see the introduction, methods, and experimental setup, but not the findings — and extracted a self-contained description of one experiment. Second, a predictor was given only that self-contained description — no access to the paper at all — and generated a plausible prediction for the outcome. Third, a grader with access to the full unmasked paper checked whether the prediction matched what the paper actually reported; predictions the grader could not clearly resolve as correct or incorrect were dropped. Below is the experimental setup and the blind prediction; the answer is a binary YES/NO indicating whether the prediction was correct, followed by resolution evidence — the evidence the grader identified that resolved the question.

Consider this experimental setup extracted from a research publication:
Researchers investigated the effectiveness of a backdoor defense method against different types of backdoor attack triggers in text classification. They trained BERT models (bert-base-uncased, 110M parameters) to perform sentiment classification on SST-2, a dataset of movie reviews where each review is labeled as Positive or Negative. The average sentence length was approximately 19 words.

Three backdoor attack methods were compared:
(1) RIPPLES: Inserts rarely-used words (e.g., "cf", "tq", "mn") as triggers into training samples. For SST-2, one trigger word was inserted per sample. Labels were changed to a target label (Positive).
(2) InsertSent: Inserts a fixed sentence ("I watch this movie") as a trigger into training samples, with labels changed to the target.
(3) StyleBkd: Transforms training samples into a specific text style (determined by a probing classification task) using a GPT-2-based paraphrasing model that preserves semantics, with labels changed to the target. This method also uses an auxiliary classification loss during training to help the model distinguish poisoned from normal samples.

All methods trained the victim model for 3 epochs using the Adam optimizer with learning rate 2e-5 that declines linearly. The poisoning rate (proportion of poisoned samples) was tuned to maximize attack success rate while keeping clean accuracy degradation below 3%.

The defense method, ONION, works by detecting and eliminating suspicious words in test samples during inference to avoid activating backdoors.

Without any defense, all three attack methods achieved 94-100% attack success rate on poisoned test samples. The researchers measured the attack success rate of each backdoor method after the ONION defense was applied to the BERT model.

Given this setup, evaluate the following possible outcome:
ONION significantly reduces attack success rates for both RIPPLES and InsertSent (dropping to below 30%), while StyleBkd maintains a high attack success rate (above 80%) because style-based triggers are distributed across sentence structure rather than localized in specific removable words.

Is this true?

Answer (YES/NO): NO